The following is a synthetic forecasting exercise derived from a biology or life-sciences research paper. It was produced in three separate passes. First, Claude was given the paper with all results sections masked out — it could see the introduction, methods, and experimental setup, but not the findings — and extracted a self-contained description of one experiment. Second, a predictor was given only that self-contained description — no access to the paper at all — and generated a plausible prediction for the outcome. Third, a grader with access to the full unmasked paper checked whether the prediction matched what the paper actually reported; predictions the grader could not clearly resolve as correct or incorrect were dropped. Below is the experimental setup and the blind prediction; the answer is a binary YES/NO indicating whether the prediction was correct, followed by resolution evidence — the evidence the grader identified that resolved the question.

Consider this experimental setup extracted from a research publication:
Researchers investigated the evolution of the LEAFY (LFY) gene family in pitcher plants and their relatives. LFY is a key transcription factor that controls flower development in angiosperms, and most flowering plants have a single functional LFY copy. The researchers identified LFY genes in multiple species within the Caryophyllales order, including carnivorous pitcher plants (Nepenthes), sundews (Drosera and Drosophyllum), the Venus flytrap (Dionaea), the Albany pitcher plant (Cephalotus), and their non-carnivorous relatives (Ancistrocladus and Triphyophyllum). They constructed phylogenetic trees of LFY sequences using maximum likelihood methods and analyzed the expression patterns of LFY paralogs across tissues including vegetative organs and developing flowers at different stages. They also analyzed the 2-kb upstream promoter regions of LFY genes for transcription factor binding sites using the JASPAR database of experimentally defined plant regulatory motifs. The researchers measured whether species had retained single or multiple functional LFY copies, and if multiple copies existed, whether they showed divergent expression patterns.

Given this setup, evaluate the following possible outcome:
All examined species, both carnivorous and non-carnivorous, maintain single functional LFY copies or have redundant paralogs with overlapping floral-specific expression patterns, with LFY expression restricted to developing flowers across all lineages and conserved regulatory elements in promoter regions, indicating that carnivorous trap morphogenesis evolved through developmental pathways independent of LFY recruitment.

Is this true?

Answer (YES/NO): NO